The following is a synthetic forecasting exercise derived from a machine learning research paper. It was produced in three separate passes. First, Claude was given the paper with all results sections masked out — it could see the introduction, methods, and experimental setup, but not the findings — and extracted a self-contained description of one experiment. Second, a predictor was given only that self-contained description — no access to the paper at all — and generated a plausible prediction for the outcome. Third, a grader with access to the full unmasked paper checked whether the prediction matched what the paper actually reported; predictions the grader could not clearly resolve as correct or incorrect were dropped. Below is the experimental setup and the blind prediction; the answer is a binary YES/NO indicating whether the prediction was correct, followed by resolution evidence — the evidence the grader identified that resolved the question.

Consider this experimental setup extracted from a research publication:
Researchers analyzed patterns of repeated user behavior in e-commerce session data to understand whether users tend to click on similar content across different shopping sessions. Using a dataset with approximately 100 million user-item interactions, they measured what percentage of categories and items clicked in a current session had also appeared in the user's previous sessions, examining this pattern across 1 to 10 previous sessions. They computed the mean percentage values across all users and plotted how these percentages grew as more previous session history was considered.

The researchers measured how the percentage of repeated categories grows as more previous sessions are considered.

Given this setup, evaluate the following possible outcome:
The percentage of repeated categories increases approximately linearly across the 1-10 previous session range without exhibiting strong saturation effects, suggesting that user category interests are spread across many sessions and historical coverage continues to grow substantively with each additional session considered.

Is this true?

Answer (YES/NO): NO